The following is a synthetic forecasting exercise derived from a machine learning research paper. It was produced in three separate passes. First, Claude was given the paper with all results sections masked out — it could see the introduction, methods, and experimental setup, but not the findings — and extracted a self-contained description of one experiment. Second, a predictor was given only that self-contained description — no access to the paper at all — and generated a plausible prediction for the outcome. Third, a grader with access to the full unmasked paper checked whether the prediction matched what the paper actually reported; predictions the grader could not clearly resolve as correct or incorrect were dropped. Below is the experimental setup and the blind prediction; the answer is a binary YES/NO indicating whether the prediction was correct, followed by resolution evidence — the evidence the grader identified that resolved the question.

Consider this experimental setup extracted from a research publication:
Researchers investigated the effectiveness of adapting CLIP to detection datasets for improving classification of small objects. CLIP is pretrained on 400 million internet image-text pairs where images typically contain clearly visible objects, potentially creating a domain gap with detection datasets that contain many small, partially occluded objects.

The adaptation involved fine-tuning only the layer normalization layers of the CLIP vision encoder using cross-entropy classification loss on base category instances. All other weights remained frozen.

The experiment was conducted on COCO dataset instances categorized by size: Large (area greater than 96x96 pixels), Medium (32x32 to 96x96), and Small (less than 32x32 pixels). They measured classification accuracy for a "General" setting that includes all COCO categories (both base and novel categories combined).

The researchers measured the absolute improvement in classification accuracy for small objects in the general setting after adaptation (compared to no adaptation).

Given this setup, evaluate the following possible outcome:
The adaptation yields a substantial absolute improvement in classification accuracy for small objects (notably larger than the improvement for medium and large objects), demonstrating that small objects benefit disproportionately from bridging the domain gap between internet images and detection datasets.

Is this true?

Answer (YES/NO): YES